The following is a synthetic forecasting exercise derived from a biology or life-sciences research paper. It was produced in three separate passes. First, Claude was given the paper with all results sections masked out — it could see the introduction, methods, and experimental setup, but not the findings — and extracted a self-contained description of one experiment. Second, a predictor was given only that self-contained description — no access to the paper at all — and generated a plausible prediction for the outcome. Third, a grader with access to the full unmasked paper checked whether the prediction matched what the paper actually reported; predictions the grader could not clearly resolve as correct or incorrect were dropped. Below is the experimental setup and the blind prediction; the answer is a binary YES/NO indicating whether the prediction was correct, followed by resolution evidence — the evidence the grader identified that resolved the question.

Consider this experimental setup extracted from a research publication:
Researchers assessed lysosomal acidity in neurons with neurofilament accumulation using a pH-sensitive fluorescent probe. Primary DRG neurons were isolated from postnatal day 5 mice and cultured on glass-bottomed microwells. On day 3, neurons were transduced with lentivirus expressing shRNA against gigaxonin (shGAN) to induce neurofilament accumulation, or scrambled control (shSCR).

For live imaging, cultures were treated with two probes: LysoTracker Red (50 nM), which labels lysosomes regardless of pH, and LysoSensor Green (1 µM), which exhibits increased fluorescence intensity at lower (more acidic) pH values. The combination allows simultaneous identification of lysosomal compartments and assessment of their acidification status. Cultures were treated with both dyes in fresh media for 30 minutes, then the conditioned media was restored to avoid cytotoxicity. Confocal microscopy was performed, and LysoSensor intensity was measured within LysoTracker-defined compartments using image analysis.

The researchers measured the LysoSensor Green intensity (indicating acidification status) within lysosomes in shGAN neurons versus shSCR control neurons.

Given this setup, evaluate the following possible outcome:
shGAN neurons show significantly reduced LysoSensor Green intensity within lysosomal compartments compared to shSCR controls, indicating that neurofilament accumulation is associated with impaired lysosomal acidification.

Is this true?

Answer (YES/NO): YES